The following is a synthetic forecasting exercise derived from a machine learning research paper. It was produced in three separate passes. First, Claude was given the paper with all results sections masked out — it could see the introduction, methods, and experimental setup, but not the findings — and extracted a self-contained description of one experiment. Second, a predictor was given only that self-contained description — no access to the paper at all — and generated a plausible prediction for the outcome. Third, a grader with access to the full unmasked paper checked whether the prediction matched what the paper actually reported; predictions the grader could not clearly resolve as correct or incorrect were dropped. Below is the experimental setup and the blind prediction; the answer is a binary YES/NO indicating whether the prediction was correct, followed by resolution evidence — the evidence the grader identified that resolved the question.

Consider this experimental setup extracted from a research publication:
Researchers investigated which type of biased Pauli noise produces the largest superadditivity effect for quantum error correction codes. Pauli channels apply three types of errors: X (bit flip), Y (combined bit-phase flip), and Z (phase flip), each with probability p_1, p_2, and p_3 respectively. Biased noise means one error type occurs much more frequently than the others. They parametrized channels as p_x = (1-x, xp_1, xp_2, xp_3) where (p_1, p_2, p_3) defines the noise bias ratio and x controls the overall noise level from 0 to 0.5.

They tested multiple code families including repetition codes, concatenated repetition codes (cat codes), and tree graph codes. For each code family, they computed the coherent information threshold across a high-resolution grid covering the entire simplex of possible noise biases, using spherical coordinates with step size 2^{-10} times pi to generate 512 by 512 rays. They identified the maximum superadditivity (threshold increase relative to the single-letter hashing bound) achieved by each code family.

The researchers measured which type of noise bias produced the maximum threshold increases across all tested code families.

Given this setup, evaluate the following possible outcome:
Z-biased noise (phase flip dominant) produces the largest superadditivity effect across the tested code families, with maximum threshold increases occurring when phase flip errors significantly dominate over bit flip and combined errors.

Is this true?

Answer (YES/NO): NO